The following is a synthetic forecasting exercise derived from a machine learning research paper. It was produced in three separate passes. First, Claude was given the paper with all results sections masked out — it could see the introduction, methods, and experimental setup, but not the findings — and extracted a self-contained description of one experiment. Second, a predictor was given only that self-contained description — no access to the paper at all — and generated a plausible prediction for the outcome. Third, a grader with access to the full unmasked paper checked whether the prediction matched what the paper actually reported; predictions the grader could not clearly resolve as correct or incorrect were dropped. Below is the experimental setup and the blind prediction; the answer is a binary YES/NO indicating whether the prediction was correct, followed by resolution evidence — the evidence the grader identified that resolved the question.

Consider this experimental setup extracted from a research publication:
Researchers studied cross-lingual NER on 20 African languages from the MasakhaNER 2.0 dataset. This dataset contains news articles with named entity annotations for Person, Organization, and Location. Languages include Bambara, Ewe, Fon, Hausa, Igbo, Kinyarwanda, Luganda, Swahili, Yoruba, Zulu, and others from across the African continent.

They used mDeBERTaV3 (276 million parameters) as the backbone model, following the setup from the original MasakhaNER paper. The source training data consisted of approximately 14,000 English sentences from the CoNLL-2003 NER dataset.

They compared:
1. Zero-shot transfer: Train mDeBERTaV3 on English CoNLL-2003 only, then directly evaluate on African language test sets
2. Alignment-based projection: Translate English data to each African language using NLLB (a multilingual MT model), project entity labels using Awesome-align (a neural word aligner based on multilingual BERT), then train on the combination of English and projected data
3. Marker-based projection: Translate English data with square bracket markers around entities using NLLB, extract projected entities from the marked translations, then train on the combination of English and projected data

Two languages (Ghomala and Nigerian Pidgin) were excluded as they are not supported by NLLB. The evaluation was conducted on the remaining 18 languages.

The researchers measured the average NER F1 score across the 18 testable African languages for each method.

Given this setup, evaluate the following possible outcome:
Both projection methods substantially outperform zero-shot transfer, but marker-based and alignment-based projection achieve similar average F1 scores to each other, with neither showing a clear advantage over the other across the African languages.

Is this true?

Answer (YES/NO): NO